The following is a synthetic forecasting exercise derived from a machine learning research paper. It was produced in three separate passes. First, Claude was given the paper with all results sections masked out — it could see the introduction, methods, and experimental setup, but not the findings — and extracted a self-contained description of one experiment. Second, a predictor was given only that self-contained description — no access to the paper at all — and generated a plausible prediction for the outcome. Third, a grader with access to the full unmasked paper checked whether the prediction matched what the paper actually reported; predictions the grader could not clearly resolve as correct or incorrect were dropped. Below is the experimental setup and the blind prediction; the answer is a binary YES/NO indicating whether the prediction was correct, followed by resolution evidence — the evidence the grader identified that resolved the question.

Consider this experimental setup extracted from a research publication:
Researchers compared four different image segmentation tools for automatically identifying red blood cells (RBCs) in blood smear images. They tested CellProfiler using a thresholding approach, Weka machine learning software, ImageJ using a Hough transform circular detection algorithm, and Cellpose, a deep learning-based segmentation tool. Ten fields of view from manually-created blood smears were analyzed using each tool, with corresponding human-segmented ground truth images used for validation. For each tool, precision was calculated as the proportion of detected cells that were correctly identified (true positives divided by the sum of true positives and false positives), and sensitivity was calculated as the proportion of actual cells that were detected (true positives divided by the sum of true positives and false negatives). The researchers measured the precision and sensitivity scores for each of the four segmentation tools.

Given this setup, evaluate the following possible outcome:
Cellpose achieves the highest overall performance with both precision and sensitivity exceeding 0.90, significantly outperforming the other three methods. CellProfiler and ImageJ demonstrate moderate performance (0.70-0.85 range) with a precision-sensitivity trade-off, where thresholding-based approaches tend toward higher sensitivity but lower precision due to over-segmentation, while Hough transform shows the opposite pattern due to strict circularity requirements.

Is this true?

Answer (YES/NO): NO